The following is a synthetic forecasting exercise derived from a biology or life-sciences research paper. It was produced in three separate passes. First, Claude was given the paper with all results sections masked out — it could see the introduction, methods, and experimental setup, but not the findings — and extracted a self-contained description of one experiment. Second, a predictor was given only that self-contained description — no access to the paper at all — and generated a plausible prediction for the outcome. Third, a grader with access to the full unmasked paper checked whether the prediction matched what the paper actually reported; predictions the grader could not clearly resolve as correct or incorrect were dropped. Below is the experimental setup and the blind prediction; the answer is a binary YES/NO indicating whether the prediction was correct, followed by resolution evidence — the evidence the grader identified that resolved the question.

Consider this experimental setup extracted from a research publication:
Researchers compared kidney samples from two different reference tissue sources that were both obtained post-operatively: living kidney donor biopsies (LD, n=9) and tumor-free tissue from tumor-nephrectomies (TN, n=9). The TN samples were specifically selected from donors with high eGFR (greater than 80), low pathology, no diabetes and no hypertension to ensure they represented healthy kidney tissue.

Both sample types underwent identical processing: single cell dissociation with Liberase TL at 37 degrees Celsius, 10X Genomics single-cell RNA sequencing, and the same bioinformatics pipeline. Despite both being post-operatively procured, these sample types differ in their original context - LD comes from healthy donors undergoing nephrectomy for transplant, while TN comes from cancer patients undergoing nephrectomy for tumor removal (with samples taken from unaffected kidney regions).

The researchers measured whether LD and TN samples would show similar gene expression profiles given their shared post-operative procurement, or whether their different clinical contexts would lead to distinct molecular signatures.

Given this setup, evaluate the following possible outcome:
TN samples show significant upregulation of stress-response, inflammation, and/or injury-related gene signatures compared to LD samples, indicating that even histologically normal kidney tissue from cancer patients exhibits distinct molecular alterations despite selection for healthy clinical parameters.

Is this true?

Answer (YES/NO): YES